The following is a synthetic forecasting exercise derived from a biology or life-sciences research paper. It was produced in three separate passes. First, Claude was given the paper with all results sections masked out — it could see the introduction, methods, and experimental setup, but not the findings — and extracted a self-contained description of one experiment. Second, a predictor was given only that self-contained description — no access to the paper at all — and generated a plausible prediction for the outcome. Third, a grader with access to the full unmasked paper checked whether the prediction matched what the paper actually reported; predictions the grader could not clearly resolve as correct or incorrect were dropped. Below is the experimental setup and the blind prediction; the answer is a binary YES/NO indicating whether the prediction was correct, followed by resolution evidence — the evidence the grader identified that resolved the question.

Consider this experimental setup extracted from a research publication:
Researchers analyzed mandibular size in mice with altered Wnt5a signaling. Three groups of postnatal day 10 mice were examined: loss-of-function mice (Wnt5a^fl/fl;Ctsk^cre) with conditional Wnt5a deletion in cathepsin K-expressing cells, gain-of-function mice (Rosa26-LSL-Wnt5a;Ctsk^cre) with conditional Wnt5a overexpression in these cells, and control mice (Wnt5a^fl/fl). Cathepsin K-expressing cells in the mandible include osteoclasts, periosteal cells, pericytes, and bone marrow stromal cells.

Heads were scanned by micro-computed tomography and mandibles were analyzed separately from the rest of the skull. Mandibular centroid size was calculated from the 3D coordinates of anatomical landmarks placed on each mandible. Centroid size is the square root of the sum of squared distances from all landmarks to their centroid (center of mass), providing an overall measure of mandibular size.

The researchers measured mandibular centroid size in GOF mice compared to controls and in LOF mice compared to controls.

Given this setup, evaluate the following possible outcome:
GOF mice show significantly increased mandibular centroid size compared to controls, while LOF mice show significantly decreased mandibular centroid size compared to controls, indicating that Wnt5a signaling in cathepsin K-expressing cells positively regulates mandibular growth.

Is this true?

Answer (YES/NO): NO